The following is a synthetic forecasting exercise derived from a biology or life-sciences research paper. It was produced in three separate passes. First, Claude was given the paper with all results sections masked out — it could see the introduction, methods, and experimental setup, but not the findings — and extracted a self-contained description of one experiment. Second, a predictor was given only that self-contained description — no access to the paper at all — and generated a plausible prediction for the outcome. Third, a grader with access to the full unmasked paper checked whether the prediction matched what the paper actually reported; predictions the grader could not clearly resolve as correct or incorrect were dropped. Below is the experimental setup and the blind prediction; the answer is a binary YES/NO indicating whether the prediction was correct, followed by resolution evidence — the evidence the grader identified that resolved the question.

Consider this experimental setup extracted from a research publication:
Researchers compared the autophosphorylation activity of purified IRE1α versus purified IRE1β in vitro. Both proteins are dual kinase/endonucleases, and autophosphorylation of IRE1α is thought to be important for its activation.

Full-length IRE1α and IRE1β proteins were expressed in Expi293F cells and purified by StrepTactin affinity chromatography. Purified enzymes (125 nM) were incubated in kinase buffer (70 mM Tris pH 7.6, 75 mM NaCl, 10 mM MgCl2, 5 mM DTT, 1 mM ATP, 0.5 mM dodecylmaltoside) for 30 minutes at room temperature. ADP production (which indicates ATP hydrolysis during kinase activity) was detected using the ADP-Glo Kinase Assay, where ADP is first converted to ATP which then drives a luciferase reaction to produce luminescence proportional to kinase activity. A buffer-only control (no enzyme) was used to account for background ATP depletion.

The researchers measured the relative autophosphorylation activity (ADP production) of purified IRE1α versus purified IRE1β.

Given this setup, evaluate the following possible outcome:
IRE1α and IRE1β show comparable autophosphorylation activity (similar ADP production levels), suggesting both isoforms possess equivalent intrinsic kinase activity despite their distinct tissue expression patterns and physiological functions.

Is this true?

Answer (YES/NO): NO